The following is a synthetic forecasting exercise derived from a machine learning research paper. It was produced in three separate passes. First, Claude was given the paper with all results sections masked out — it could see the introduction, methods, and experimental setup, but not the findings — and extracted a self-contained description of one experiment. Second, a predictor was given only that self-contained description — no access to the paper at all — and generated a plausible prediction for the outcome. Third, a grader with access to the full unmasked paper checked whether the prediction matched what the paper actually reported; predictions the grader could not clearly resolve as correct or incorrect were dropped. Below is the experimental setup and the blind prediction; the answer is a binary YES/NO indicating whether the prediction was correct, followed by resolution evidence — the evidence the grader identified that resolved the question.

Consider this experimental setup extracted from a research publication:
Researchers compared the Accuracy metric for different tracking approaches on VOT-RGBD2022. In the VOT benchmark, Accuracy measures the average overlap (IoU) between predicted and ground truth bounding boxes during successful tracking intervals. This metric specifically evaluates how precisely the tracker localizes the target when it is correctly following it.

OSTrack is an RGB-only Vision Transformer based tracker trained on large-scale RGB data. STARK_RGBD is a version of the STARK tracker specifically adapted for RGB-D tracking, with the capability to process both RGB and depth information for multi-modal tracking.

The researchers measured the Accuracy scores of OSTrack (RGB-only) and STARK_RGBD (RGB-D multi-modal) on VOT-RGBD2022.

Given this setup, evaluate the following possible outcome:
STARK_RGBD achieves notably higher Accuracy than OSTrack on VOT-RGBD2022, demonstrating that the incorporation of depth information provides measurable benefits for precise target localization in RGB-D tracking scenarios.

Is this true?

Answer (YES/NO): NO